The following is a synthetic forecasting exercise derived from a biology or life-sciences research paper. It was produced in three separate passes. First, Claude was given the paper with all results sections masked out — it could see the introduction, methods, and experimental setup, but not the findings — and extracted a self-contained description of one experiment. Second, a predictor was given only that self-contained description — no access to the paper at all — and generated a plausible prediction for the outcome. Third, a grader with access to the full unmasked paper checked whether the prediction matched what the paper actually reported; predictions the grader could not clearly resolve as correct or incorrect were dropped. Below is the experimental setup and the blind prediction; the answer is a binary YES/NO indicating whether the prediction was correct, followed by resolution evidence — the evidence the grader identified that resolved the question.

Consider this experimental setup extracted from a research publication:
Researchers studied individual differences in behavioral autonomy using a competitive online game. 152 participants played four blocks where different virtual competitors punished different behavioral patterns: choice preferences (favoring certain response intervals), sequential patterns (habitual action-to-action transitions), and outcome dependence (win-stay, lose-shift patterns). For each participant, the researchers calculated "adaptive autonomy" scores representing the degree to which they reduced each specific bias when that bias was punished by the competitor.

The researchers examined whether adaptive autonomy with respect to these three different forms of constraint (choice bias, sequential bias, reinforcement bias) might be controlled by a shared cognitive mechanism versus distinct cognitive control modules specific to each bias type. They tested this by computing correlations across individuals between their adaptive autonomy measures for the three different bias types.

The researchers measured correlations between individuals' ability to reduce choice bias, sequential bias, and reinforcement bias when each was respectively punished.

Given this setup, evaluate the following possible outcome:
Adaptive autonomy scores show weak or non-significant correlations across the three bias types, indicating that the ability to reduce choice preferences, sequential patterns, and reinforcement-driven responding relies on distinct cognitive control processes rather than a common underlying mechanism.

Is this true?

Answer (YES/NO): YES